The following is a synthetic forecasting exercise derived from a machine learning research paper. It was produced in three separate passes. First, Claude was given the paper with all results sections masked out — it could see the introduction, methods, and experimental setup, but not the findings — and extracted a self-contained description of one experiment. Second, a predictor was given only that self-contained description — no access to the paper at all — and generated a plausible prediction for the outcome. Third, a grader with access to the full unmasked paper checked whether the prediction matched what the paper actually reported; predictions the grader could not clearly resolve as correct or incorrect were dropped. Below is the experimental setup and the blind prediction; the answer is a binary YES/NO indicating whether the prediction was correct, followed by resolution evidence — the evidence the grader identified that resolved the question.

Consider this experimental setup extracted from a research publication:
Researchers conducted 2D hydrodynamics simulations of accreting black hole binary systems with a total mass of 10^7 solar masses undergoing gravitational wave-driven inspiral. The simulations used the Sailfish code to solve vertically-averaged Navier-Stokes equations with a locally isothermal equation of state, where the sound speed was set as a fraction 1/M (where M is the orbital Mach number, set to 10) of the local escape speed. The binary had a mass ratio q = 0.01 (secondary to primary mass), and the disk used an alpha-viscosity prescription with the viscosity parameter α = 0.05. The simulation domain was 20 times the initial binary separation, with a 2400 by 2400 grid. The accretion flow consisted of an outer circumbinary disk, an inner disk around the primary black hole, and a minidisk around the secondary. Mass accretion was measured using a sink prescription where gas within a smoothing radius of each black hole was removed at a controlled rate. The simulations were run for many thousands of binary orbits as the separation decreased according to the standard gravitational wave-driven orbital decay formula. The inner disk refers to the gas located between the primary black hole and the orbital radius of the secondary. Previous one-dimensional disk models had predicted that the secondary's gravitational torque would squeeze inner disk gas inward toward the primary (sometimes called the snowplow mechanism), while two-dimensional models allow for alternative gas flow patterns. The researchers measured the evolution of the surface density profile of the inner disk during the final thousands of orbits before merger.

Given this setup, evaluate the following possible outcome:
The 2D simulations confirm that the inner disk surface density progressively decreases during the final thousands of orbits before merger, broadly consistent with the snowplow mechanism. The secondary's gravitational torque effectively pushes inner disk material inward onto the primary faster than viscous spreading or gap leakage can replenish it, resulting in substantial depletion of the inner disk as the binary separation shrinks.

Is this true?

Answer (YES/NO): NO